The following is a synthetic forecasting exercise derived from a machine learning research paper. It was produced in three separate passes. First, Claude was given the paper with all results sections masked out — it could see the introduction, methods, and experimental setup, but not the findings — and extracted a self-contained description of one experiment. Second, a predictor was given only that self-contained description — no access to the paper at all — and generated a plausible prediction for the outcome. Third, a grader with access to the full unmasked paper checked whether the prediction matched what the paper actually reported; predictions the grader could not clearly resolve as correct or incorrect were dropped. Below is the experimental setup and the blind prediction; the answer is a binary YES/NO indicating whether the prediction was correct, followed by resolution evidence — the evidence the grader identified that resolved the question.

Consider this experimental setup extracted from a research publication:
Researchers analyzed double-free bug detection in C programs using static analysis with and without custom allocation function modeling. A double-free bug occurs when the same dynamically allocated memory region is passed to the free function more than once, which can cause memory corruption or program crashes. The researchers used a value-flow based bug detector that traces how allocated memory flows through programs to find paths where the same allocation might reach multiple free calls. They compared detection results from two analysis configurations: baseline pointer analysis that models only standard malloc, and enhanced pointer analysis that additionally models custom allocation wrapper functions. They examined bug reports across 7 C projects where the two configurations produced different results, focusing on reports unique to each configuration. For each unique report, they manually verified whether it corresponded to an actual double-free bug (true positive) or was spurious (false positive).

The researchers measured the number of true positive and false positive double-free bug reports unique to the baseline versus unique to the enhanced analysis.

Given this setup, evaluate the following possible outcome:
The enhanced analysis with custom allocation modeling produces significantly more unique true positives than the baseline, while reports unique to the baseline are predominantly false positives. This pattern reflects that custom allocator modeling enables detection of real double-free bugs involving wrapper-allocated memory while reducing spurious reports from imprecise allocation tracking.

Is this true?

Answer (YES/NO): NO